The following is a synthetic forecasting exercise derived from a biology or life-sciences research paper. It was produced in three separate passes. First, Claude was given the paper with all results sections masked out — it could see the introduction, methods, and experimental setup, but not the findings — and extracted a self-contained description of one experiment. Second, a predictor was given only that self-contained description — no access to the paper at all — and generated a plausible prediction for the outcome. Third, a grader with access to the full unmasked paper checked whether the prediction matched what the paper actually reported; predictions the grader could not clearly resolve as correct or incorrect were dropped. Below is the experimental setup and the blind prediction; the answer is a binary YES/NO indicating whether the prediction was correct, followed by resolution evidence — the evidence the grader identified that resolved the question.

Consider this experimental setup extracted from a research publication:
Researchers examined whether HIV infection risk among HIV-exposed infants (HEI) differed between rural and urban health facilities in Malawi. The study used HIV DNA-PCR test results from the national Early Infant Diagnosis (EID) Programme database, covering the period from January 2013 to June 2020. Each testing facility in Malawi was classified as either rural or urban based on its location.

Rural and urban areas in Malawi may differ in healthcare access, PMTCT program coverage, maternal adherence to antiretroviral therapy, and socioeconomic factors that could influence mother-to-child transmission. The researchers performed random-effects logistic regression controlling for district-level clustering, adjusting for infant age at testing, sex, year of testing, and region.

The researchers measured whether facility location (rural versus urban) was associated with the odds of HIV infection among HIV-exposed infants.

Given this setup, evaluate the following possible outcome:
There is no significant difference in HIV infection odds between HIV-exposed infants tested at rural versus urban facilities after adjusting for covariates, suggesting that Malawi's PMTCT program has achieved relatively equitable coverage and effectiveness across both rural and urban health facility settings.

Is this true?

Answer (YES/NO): NO